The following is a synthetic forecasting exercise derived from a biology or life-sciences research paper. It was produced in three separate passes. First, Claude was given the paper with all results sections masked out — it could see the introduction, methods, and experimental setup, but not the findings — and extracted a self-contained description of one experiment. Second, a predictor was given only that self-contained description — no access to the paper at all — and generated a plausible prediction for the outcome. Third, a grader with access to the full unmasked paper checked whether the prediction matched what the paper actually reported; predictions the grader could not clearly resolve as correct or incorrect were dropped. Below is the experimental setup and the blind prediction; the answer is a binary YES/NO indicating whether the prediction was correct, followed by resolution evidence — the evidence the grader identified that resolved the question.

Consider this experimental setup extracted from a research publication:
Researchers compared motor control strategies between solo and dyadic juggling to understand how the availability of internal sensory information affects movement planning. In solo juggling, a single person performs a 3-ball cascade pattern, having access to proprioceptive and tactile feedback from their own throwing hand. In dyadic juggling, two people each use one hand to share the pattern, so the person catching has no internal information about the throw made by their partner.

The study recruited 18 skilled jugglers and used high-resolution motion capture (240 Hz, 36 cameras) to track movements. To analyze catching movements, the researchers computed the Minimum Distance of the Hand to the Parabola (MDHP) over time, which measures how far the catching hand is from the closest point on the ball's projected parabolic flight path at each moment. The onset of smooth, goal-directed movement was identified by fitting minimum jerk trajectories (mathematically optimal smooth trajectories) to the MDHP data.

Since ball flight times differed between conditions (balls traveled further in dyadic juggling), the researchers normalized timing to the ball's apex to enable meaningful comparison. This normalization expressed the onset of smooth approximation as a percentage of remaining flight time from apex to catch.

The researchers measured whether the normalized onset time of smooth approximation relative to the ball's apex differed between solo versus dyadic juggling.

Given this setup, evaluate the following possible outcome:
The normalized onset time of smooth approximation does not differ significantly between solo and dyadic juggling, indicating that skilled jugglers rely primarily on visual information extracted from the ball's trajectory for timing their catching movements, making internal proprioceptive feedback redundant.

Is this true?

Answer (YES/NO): NO